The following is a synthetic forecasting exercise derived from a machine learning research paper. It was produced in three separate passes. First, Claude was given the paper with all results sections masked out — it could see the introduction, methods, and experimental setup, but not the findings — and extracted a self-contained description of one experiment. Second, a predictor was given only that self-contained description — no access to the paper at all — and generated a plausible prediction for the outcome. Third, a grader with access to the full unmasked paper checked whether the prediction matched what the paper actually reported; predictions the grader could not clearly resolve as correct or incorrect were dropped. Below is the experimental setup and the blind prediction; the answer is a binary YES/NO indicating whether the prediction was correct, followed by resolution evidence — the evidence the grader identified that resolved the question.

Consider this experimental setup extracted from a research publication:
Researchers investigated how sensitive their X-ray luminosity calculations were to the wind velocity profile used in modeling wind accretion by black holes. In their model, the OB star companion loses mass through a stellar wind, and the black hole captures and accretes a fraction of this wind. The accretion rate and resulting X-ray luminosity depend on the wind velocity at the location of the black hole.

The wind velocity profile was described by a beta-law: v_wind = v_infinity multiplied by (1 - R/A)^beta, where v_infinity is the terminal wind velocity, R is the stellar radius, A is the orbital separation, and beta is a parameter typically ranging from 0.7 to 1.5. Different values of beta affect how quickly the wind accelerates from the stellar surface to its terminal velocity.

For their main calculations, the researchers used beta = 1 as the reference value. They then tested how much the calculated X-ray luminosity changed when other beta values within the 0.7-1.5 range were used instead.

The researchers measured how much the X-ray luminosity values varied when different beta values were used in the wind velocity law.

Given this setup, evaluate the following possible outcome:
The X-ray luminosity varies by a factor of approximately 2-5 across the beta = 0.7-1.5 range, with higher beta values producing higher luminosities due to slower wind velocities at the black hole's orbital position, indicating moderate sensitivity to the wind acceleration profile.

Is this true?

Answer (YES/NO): NO